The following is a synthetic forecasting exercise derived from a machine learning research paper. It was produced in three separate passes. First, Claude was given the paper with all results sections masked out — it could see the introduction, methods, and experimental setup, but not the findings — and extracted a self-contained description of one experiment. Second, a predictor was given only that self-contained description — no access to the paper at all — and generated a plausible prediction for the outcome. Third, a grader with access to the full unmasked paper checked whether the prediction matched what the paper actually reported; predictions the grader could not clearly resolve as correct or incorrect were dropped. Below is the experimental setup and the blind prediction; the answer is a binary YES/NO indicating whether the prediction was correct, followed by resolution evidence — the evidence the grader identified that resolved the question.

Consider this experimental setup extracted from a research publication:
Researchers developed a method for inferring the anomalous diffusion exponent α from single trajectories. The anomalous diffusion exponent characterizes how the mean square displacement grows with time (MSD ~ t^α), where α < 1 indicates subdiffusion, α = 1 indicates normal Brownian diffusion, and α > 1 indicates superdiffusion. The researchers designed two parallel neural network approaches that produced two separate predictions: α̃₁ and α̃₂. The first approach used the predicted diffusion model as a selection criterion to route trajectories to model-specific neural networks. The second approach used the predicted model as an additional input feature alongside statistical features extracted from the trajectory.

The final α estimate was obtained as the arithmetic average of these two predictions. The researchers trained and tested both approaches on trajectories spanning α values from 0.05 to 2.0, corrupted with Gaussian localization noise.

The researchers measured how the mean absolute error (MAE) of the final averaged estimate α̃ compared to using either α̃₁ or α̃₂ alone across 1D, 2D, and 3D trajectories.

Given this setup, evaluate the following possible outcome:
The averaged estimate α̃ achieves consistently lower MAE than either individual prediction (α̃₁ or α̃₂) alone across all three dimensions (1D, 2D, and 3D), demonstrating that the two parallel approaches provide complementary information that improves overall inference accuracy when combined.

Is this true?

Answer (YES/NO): YES